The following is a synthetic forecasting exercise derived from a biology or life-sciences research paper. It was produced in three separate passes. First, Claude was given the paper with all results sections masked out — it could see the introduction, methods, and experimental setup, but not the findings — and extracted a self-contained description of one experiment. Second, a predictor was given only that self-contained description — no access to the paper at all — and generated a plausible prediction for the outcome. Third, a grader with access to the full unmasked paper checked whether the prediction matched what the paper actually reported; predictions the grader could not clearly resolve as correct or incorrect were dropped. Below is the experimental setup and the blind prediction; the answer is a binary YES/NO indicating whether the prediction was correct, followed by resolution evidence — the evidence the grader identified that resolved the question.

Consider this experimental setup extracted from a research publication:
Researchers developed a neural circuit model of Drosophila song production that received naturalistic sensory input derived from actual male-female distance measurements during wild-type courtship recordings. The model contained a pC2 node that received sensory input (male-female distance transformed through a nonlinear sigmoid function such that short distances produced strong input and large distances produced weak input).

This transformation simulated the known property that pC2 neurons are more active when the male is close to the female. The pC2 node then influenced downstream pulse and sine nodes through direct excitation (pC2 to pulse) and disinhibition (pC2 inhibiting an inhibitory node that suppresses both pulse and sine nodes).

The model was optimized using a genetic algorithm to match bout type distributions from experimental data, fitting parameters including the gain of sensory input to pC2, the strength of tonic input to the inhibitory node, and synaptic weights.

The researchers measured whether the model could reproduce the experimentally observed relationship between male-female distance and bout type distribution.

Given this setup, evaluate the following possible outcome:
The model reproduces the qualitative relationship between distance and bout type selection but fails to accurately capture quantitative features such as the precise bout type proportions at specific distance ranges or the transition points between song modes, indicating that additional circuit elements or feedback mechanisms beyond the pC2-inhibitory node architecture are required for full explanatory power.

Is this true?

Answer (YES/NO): NO